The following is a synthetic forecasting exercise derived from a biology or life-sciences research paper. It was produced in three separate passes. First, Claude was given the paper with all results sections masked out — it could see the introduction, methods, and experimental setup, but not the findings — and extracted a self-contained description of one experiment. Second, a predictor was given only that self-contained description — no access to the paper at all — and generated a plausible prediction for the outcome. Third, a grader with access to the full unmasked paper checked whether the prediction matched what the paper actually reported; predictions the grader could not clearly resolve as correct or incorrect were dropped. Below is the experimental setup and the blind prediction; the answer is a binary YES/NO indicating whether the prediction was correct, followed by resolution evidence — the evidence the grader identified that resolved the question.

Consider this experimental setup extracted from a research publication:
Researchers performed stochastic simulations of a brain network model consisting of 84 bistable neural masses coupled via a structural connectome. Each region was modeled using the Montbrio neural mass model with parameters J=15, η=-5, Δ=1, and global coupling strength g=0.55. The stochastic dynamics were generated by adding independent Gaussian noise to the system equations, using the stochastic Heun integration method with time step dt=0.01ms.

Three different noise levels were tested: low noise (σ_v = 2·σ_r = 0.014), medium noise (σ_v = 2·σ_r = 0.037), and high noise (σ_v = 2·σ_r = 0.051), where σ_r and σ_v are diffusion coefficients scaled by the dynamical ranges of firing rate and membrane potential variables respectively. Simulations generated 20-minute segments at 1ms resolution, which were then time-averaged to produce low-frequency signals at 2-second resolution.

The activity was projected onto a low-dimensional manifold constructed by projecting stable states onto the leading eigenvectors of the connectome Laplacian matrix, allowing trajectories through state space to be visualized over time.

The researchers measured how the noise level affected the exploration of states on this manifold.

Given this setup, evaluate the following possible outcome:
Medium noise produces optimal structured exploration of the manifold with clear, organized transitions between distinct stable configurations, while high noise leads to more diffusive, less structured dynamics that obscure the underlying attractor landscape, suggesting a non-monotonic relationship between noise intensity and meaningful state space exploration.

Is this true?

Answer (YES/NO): YES